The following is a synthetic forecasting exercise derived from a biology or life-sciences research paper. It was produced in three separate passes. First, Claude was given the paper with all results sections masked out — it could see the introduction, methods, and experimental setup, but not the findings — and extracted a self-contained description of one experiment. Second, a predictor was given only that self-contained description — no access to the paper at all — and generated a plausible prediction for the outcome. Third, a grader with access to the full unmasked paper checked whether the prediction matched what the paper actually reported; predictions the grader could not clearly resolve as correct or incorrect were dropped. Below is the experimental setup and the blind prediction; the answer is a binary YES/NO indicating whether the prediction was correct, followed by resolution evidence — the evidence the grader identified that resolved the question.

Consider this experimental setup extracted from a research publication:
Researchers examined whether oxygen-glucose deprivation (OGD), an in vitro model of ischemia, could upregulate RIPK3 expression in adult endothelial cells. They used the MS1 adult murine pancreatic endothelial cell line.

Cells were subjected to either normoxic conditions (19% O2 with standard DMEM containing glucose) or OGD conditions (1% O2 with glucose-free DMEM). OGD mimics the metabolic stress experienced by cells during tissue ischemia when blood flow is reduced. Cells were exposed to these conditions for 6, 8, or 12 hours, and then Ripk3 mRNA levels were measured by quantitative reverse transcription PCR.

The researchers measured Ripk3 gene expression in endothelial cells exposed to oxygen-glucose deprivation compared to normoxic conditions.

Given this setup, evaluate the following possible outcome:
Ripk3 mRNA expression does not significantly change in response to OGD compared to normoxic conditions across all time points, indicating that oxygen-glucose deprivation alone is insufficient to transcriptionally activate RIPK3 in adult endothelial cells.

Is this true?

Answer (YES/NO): NO